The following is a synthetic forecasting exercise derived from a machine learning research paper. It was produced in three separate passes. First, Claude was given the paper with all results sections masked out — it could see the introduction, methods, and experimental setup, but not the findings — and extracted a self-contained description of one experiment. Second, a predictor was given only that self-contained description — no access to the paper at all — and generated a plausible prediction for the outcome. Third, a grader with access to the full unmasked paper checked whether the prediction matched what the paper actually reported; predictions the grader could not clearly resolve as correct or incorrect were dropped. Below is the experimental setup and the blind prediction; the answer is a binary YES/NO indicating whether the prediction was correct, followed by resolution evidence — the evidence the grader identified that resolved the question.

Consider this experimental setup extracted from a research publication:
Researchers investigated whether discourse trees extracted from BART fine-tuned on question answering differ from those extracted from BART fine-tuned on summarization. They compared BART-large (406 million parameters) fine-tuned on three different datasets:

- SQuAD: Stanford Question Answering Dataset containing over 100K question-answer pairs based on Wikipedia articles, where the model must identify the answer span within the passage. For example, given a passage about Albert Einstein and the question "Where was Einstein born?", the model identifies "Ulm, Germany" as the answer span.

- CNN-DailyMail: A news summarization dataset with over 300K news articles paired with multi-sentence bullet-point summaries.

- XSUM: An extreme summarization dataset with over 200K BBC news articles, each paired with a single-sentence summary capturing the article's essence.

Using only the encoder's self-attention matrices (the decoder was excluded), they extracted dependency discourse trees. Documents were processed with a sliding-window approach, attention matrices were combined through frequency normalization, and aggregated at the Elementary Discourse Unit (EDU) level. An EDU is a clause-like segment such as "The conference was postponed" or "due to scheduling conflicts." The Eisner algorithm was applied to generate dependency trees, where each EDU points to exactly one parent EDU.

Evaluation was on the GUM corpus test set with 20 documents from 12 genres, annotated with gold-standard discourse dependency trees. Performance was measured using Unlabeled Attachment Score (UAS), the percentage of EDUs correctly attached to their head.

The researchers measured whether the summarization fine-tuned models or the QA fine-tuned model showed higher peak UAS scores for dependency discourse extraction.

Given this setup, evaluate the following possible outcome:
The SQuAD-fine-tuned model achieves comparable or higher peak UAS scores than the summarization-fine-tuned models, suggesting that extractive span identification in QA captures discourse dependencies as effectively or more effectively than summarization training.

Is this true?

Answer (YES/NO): NO